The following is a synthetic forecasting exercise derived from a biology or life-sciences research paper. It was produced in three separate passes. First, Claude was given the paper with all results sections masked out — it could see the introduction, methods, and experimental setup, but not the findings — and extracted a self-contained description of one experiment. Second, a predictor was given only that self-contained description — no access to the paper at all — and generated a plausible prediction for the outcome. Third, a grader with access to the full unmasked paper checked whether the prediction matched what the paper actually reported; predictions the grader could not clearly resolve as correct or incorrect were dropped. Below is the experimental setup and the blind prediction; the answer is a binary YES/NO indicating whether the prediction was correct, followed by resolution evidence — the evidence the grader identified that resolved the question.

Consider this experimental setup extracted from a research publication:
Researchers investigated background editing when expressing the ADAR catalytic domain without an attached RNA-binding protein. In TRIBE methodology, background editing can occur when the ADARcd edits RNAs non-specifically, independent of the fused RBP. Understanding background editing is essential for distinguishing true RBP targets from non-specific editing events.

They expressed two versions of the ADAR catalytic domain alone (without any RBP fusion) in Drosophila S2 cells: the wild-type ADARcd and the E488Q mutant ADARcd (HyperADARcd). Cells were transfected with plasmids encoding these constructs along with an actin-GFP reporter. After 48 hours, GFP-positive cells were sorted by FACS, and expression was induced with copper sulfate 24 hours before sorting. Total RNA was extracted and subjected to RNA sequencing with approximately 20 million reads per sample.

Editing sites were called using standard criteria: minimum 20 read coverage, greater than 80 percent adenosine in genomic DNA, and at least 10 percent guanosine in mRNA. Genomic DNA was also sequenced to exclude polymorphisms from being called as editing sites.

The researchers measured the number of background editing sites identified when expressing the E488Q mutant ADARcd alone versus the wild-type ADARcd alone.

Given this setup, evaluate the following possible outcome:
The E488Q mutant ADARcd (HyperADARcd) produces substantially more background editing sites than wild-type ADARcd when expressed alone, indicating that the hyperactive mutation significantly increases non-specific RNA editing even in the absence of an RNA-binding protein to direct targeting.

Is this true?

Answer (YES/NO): NO